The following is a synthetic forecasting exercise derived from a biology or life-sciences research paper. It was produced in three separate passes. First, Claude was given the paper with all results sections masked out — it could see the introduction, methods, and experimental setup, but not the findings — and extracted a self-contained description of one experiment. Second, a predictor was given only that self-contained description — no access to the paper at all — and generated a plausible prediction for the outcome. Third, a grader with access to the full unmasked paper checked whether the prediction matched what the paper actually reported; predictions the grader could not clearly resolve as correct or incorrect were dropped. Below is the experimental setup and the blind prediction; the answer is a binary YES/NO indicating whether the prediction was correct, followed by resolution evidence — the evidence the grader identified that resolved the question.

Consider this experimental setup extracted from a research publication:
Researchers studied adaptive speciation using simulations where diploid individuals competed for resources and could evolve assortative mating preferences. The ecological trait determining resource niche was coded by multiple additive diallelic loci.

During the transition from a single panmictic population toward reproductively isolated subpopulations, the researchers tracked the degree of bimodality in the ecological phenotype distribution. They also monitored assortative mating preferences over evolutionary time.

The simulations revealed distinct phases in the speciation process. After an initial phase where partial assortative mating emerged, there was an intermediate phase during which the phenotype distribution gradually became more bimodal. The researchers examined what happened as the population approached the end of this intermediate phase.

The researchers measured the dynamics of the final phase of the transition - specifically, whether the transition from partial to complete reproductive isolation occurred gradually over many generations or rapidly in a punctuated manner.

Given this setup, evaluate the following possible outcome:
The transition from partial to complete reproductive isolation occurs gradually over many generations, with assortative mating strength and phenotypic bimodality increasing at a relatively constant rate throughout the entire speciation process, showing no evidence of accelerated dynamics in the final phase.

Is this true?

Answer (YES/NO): NO